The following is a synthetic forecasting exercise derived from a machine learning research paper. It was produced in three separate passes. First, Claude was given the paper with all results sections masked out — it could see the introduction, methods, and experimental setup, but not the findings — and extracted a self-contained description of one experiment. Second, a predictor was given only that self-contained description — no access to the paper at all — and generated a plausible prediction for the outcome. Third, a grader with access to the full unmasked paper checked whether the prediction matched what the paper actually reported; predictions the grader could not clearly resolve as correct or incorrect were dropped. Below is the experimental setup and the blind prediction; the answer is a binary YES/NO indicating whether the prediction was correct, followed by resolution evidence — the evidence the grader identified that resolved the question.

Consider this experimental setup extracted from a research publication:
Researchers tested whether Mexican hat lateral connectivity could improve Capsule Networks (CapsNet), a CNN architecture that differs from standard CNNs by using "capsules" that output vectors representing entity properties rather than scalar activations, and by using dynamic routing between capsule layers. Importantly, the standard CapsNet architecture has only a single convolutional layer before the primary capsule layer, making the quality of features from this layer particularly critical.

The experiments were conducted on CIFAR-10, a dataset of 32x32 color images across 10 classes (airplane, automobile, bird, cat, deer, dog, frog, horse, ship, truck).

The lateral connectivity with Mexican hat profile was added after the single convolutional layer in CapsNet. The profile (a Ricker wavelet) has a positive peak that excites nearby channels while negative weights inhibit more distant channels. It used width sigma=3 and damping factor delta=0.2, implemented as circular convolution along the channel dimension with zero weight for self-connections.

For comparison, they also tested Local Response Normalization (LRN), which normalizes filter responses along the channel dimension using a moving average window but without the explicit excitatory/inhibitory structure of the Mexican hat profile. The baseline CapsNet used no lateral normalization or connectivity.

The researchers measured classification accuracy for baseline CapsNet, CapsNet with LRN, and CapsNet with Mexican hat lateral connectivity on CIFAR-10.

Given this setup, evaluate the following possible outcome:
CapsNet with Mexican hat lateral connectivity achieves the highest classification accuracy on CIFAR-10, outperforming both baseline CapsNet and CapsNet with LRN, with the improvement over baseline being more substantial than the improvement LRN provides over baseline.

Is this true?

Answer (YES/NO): NO